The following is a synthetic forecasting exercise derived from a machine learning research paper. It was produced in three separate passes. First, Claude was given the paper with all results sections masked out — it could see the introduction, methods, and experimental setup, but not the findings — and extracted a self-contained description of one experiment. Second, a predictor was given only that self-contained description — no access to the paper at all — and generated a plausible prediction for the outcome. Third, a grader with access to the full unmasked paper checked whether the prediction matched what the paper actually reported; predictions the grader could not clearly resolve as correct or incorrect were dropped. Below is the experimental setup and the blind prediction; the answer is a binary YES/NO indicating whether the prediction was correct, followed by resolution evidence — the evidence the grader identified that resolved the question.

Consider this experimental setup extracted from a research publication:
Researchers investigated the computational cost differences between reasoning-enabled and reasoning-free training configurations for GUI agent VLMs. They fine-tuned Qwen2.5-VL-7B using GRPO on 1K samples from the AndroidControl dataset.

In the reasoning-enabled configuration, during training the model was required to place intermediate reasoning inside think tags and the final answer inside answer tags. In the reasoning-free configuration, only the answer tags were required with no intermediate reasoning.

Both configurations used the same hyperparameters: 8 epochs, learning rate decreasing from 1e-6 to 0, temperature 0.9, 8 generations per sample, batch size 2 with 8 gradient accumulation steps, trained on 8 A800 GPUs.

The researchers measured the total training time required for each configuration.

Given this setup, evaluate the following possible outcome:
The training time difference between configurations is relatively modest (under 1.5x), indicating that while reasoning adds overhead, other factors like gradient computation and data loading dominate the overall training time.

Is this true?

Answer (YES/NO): NO